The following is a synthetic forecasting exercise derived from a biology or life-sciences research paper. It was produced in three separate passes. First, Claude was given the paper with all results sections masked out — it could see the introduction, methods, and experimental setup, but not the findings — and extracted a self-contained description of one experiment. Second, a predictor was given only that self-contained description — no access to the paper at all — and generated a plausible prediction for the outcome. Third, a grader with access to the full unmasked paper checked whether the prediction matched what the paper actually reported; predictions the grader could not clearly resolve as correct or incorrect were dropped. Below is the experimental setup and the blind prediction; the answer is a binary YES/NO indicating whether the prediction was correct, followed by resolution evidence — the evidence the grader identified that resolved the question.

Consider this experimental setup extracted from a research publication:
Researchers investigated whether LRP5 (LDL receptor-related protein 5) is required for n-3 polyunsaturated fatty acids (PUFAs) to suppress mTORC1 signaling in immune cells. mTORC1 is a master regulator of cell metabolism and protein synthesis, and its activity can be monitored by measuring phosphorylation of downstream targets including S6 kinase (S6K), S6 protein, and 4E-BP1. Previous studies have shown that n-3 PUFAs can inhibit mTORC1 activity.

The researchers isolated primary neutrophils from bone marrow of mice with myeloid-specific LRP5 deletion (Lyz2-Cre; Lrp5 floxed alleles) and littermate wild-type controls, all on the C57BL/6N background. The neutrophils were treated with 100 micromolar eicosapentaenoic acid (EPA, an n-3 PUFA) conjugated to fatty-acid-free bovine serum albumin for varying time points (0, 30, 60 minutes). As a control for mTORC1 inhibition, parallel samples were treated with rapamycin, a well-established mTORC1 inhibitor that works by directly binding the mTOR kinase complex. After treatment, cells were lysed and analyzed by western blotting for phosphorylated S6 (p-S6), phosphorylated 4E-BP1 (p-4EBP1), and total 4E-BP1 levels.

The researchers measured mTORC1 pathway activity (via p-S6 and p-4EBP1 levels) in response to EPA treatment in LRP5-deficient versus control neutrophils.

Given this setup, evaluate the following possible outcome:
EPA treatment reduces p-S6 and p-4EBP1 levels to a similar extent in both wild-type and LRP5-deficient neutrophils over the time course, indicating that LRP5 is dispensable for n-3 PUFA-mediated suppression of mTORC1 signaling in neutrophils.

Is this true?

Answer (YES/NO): NO